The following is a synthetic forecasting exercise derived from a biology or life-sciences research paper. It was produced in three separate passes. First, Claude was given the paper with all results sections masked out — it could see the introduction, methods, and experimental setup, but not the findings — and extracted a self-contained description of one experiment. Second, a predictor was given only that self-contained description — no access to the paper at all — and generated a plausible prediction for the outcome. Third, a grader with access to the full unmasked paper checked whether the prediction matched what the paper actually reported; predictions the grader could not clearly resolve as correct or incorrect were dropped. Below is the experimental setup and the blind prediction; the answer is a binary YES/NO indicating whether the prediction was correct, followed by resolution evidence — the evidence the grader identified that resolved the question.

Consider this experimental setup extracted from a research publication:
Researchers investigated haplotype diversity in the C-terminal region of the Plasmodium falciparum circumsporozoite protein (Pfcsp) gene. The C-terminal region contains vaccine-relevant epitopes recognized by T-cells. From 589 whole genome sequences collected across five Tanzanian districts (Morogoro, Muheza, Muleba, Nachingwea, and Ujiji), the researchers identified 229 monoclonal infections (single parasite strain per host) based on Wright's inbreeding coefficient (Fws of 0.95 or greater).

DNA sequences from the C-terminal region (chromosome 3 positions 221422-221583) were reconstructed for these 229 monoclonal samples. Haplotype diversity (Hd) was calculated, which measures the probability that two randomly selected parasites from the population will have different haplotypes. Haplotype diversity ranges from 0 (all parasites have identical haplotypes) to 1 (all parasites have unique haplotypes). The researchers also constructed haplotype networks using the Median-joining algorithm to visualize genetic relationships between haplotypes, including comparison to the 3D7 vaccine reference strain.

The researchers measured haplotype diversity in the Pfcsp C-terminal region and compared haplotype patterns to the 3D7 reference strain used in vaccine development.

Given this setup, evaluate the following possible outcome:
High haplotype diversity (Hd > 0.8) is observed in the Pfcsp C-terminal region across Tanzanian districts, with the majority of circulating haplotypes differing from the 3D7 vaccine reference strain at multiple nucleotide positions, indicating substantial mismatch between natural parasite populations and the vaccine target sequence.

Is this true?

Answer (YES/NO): YES